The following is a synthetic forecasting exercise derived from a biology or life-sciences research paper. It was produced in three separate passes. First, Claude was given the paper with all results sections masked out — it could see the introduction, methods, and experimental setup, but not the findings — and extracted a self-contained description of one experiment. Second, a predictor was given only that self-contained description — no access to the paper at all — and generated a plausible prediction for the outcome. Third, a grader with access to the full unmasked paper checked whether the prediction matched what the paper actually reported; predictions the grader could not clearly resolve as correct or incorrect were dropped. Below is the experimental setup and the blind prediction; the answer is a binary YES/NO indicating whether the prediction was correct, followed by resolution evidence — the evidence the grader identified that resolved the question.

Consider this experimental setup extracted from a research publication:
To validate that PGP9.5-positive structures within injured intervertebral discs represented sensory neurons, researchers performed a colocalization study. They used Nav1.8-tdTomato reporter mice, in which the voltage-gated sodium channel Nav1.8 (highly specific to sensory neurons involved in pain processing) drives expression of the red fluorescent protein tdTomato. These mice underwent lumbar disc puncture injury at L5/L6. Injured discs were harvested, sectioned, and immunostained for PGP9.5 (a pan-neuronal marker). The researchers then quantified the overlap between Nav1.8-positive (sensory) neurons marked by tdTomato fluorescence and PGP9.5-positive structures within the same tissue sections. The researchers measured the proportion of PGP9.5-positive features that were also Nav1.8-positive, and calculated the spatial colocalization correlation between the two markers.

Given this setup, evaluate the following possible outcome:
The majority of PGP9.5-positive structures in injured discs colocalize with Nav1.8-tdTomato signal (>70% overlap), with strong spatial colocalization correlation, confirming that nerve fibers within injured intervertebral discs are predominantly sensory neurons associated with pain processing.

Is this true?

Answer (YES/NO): YES